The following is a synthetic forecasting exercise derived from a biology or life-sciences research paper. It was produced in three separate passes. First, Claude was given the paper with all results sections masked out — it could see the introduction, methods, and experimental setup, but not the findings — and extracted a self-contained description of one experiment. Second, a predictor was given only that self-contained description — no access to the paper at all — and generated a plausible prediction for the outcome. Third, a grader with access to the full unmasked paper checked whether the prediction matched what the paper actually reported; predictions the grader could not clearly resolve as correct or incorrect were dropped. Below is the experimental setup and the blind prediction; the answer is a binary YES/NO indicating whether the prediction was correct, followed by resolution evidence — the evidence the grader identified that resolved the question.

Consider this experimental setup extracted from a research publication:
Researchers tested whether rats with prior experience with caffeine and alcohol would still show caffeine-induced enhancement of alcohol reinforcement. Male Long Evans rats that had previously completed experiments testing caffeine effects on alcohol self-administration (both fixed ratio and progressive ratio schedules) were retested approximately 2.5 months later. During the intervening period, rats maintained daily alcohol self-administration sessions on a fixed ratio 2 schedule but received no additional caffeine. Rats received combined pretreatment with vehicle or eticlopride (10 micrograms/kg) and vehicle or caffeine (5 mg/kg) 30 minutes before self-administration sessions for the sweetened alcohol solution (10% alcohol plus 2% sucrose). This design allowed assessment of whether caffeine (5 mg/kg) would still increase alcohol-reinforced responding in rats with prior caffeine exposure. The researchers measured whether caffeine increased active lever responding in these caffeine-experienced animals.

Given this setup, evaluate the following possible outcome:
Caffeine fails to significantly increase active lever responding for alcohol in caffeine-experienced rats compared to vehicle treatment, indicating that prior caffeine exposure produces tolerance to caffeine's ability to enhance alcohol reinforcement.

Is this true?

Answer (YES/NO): NO